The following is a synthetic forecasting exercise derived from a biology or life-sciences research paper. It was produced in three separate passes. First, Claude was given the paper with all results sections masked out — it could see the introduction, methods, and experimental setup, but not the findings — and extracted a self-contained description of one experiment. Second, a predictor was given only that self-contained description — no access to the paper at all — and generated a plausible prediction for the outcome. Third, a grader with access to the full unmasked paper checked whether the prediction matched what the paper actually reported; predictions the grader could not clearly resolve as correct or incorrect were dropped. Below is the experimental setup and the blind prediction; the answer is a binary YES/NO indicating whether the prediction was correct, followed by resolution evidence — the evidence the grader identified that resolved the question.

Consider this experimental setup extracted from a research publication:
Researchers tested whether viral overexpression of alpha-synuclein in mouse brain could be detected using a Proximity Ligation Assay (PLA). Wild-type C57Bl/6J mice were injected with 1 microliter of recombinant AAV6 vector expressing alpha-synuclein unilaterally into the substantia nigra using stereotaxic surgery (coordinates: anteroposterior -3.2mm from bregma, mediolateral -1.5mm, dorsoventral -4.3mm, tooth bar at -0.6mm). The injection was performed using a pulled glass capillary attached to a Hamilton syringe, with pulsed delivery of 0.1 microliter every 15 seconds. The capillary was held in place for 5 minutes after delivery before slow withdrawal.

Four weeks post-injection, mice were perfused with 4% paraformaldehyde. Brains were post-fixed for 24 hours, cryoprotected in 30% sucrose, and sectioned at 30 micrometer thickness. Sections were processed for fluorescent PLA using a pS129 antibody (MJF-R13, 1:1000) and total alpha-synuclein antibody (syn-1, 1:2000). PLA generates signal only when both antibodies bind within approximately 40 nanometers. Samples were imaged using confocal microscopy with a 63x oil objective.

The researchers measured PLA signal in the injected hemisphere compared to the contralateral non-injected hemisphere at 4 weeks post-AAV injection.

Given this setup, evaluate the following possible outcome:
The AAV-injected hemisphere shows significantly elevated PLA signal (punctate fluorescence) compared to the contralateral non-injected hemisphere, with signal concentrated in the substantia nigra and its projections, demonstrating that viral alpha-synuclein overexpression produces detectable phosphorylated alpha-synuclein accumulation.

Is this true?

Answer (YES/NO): NO